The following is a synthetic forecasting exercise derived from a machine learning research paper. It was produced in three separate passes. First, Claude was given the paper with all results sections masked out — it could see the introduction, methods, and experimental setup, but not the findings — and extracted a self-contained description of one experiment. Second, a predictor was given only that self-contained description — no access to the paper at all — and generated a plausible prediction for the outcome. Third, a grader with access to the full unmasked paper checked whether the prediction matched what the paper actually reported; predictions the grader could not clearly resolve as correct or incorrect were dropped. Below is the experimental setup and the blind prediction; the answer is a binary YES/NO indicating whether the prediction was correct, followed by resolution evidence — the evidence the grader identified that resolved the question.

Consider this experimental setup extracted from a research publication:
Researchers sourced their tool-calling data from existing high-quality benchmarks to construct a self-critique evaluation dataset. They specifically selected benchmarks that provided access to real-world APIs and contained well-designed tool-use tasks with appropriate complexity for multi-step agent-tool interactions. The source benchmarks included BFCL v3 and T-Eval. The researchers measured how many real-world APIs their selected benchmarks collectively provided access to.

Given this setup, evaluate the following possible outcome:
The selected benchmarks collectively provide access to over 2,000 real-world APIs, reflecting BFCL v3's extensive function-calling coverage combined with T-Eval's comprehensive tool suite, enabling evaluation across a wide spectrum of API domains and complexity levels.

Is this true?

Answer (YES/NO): NO